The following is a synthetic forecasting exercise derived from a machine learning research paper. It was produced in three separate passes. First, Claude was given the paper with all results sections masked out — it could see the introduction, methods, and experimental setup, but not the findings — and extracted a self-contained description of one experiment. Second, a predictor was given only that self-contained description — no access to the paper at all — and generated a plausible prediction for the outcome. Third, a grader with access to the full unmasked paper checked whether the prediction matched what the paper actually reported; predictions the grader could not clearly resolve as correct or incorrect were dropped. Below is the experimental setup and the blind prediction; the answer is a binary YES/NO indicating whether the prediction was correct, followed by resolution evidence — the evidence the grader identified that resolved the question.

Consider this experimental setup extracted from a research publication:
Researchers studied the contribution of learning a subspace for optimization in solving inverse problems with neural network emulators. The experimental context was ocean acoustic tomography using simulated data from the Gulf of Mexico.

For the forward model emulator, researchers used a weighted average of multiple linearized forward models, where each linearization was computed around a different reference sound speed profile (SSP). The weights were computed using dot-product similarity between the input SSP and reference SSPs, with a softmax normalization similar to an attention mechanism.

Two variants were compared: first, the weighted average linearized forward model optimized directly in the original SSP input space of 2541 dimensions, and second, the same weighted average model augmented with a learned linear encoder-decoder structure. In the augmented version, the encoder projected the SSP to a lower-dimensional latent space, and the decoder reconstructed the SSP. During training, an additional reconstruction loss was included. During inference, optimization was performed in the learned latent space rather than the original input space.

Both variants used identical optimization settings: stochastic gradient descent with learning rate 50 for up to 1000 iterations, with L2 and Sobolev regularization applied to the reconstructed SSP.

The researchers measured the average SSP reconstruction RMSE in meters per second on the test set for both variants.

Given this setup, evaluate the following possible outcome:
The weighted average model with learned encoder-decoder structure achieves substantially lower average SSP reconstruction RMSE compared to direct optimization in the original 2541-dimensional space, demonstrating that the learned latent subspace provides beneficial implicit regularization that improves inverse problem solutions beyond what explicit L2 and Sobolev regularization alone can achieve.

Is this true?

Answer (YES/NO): YES